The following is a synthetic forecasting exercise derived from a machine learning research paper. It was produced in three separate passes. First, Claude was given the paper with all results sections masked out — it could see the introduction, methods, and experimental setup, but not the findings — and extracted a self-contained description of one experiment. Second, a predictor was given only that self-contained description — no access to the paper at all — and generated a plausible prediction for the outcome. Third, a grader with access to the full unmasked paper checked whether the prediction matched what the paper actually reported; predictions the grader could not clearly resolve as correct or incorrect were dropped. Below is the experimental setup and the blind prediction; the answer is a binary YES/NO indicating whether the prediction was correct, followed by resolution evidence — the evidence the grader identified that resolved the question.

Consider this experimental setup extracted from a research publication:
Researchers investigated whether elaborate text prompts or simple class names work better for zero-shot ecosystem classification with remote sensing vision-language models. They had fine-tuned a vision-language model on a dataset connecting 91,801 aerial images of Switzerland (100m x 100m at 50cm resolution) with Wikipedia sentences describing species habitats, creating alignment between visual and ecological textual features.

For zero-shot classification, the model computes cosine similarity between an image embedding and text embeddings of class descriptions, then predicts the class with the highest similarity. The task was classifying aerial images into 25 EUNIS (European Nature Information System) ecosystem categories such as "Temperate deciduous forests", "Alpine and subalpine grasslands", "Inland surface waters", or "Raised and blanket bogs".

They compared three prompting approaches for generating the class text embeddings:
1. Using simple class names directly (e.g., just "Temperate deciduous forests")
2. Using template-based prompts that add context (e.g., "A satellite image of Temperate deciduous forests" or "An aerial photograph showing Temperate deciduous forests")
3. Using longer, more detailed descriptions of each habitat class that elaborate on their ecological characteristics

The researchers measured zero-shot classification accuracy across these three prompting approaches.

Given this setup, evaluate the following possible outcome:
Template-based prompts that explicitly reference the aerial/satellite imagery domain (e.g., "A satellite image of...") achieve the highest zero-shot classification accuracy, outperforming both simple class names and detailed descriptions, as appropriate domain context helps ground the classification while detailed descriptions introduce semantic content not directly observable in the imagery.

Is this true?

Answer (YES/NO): NO